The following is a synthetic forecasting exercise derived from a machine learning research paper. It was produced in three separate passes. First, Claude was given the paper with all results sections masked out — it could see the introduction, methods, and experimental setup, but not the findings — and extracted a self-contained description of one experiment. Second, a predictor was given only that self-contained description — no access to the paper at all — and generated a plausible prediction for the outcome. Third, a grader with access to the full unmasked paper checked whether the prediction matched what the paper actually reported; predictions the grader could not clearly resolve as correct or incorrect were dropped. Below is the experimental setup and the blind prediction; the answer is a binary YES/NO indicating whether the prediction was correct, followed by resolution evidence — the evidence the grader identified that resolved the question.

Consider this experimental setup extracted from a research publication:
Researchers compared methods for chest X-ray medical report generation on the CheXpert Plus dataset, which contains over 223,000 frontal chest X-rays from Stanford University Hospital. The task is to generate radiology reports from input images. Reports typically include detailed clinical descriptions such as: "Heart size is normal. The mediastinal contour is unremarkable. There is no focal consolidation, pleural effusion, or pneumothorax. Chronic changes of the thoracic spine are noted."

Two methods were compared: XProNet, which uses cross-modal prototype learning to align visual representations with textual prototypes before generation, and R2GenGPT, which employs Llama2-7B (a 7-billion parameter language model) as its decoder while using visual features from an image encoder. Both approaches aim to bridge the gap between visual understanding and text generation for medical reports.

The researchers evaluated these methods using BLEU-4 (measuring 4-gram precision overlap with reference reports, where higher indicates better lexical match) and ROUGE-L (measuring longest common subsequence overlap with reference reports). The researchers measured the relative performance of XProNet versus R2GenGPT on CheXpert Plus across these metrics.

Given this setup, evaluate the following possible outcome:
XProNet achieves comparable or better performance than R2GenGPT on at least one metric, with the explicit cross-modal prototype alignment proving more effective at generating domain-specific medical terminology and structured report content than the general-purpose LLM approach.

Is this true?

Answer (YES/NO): NO